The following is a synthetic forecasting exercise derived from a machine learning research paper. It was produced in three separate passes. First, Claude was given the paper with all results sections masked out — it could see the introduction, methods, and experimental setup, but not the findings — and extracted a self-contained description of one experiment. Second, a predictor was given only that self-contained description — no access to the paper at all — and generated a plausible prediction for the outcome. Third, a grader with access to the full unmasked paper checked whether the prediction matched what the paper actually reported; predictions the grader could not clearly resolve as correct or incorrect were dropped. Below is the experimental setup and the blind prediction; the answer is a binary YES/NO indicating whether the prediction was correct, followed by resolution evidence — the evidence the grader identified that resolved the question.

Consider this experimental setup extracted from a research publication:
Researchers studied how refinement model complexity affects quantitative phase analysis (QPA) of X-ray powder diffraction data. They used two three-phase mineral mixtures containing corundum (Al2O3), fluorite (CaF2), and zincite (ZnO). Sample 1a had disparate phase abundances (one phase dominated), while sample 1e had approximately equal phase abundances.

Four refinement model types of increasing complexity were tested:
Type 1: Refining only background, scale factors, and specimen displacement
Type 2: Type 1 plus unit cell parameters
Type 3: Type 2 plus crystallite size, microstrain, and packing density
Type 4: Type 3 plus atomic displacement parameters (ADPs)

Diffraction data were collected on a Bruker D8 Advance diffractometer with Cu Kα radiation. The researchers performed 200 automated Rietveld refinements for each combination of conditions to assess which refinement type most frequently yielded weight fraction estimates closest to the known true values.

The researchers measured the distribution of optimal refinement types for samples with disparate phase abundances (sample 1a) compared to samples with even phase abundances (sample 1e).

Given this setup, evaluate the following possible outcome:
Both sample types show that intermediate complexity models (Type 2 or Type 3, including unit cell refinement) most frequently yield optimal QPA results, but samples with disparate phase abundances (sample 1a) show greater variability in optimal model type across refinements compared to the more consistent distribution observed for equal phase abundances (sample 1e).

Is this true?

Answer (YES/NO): NO